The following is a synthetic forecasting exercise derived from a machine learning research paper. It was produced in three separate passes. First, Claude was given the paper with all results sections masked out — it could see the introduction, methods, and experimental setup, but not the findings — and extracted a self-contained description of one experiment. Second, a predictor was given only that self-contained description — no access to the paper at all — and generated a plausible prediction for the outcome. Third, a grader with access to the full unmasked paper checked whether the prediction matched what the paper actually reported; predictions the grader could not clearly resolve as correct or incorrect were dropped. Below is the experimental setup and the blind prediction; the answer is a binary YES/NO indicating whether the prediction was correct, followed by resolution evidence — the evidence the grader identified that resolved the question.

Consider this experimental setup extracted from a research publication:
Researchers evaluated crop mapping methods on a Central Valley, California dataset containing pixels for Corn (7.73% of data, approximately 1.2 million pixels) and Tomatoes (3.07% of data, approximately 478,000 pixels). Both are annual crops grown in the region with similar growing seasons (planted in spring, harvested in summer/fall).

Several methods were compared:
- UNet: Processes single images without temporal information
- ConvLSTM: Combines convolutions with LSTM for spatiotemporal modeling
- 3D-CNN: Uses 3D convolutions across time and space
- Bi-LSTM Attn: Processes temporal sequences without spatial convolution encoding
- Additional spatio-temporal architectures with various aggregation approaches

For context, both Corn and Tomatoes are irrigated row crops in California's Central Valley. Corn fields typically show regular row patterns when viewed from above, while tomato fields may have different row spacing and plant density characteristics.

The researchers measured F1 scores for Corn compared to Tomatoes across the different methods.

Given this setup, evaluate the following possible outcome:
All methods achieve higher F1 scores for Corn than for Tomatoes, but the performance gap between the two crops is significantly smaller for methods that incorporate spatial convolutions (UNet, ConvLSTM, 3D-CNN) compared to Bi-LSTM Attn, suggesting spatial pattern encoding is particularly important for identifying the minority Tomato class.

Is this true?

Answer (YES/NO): NO